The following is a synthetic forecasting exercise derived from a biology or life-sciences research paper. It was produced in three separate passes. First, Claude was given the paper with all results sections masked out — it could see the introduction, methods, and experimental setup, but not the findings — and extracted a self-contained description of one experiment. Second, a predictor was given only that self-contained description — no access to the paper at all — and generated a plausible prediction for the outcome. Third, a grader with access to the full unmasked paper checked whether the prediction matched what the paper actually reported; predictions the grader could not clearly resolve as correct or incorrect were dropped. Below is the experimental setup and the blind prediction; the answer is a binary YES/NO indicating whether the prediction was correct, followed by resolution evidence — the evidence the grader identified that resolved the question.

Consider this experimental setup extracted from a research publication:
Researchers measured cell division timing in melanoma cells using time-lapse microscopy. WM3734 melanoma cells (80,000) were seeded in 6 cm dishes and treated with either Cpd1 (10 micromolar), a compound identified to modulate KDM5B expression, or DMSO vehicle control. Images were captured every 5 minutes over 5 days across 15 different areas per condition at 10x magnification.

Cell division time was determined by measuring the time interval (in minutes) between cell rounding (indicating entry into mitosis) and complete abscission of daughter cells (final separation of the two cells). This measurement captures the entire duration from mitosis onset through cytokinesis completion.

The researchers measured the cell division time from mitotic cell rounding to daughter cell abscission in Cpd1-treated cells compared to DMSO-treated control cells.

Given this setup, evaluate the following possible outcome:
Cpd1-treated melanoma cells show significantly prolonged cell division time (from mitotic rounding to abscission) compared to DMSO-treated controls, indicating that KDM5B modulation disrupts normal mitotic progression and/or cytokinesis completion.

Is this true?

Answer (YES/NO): YES